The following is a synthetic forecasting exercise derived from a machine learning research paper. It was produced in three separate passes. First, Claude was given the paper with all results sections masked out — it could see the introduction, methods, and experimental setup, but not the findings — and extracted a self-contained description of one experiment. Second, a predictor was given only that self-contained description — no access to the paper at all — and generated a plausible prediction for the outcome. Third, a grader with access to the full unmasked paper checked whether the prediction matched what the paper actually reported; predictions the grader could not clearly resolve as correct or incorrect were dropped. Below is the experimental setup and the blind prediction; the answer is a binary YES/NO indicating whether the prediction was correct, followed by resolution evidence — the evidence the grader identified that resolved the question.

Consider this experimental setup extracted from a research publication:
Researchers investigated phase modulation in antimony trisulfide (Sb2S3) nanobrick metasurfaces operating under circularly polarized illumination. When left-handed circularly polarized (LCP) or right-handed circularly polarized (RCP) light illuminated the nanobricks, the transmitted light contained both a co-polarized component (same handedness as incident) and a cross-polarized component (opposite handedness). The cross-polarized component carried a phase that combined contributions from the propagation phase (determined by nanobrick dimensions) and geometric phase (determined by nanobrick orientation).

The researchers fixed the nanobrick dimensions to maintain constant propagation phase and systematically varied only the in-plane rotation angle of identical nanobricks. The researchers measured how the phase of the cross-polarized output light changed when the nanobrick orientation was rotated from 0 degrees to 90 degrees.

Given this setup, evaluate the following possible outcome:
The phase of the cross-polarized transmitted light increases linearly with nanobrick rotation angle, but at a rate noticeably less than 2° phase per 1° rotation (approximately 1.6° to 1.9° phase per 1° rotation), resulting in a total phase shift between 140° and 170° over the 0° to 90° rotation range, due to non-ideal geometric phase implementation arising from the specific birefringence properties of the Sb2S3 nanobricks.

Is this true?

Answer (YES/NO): NO